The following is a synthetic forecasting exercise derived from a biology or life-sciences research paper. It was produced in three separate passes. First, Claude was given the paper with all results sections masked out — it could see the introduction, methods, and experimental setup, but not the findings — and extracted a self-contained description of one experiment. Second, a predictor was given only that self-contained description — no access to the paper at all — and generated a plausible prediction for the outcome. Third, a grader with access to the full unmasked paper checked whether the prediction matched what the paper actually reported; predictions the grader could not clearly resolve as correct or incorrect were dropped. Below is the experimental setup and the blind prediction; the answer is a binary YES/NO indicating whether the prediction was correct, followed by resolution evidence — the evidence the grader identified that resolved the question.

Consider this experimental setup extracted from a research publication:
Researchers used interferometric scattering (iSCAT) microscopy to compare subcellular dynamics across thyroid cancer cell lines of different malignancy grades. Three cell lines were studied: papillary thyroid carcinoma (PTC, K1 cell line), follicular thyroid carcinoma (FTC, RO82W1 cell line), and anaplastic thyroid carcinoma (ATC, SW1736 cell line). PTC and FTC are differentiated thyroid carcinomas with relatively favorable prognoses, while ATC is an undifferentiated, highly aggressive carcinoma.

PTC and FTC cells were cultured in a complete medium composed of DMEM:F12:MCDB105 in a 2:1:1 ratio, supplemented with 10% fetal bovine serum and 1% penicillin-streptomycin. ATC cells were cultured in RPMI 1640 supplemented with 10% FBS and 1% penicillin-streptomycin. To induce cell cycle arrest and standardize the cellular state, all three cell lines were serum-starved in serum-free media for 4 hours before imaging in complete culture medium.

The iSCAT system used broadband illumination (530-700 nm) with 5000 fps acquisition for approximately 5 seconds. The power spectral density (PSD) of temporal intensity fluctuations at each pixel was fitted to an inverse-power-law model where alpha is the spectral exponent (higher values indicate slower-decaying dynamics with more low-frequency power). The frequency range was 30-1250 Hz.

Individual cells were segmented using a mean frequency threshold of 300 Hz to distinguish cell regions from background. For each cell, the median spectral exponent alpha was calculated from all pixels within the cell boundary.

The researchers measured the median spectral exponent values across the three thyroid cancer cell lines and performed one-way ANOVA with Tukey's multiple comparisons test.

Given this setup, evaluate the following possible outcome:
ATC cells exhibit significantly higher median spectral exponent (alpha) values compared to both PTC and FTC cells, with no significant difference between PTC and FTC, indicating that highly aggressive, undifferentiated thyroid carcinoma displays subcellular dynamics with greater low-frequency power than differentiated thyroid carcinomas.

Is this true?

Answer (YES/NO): NO